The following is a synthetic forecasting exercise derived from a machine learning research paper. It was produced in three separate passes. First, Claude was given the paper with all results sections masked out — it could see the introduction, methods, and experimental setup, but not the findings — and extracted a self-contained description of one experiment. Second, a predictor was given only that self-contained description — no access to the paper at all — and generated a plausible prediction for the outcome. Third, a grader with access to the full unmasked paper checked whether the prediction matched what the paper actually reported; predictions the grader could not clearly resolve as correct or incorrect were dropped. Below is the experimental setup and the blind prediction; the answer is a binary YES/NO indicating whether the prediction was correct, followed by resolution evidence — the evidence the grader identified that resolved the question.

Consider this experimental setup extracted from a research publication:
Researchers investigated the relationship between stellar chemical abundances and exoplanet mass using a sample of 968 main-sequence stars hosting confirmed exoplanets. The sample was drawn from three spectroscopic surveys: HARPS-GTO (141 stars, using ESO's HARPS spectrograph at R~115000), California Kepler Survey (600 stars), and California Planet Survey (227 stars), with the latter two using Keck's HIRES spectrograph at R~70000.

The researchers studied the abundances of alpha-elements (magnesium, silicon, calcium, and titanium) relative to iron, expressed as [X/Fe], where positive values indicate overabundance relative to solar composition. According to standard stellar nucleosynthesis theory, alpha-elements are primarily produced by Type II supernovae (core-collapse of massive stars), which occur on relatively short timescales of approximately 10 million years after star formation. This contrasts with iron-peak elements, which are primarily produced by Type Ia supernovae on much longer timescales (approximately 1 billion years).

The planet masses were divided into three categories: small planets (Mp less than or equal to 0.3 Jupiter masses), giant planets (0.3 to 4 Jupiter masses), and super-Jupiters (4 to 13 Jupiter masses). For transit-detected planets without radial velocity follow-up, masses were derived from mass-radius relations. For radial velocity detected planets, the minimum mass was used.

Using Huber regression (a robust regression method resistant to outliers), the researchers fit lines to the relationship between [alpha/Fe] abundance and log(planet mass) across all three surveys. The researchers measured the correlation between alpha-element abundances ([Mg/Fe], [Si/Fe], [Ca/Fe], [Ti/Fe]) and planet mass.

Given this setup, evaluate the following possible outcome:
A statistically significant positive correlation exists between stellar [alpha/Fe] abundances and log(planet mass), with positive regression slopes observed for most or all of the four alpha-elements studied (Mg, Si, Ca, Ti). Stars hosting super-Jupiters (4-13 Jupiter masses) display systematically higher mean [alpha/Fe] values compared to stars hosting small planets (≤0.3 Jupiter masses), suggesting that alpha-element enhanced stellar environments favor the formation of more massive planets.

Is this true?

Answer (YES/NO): NO